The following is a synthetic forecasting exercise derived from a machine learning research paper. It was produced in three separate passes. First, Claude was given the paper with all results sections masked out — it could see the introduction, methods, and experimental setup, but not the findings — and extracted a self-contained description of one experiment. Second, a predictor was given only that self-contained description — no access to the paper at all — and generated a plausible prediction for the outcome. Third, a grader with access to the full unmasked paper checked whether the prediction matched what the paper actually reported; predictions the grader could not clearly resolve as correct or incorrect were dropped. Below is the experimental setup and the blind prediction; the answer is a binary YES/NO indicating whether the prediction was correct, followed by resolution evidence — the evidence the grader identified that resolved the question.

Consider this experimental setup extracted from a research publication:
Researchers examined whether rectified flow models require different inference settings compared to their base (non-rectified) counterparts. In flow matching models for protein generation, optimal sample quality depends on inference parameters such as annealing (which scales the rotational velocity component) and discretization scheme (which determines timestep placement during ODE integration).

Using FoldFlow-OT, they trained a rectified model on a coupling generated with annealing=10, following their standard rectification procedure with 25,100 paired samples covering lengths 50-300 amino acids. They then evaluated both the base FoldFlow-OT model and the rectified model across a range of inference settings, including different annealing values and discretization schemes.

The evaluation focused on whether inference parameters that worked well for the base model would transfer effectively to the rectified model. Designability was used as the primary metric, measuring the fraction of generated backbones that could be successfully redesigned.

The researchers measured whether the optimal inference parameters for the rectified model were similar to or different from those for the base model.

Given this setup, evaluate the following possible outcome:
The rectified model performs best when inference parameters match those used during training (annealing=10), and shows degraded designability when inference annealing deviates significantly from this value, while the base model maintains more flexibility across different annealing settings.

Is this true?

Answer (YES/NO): NO